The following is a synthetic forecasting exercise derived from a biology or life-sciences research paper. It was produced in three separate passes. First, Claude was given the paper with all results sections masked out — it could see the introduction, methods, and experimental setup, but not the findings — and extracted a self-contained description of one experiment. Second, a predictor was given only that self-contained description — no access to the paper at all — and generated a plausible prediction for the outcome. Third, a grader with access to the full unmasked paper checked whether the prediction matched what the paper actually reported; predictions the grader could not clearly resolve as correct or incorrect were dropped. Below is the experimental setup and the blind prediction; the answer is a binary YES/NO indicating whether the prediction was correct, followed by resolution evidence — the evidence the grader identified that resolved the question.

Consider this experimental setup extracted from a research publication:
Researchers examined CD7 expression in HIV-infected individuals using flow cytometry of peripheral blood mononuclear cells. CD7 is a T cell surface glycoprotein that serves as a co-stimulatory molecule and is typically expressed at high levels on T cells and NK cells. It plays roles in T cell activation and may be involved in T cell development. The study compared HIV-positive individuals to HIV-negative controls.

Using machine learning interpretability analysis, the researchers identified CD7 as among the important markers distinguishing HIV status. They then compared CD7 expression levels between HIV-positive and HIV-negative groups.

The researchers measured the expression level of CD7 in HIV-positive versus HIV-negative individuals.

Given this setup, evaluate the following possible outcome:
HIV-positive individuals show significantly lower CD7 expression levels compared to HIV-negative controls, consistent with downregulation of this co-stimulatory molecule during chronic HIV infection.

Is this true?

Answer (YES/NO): YES